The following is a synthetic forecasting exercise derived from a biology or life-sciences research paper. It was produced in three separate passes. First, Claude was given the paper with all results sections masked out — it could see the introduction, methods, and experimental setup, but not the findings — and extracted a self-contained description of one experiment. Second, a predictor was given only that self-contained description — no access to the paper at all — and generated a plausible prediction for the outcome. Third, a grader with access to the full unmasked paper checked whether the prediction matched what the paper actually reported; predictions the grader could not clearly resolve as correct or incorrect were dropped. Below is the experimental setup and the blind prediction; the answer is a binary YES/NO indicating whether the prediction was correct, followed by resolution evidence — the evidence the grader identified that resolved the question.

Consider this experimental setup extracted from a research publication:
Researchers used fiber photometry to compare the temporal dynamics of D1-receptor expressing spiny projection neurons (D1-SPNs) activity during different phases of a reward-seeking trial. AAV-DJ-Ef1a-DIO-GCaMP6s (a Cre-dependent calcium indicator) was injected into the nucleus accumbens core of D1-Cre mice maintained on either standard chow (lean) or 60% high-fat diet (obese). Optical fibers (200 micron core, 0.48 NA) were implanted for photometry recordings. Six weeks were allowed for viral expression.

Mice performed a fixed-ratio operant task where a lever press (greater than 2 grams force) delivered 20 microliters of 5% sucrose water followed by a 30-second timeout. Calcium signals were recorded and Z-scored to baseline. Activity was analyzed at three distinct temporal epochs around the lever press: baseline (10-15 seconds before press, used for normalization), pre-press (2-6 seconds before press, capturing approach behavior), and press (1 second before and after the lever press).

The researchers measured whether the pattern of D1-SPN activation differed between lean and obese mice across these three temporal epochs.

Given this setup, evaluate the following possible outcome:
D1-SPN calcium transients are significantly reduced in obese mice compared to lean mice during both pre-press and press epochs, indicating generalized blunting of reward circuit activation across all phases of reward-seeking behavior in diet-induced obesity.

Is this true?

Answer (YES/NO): NO